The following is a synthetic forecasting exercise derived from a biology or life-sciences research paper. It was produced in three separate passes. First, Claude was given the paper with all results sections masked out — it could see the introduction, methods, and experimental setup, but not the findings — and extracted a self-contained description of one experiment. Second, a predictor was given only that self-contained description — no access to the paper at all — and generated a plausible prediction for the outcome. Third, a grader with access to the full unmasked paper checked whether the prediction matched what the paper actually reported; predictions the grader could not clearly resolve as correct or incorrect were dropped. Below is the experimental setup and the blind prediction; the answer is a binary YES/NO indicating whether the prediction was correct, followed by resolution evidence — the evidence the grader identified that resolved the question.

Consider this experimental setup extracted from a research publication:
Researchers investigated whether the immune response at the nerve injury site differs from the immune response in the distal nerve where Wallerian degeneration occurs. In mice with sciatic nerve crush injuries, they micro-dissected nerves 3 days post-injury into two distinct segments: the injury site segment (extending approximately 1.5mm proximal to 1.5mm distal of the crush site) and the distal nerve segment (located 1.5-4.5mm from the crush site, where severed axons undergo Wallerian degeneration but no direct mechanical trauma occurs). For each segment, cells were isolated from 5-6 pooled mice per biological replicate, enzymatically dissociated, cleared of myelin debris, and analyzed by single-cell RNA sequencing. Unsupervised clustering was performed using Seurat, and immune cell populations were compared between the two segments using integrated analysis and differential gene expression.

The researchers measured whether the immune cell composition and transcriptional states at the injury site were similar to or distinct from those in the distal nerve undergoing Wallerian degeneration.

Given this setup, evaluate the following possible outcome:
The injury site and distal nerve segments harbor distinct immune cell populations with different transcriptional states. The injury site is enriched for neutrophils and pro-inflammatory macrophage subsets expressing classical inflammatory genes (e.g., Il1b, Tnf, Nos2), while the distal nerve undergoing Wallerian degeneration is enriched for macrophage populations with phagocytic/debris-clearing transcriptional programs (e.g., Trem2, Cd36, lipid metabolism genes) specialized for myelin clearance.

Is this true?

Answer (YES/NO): NO